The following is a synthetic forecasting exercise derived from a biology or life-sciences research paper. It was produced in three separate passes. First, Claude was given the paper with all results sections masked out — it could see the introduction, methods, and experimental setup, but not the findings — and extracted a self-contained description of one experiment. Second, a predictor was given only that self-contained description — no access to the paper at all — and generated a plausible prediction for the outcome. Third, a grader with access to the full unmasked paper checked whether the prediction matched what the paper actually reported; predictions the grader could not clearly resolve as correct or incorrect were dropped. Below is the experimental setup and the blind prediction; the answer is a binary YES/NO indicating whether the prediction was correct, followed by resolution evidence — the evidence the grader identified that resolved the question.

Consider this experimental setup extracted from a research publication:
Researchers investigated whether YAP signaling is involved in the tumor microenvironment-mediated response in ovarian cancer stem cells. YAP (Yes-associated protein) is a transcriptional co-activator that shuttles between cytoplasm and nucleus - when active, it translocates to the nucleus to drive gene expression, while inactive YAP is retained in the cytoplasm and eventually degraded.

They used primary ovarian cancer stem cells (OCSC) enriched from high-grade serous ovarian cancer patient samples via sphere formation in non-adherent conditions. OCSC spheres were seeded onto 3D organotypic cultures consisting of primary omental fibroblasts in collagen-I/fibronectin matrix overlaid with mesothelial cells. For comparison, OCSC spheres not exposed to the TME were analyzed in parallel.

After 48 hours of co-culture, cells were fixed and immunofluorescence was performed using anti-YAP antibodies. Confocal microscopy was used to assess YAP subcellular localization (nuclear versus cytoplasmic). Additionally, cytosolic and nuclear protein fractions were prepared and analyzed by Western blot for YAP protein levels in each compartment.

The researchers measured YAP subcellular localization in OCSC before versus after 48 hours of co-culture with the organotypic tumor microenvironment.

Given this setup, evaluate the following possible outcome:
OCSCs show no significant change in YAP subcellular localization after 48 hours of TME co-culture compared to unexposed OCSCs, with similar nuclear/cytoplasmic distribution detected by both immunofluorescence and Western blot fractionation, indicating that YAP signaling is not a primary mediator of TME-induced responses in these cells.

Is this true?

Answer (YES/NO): NO